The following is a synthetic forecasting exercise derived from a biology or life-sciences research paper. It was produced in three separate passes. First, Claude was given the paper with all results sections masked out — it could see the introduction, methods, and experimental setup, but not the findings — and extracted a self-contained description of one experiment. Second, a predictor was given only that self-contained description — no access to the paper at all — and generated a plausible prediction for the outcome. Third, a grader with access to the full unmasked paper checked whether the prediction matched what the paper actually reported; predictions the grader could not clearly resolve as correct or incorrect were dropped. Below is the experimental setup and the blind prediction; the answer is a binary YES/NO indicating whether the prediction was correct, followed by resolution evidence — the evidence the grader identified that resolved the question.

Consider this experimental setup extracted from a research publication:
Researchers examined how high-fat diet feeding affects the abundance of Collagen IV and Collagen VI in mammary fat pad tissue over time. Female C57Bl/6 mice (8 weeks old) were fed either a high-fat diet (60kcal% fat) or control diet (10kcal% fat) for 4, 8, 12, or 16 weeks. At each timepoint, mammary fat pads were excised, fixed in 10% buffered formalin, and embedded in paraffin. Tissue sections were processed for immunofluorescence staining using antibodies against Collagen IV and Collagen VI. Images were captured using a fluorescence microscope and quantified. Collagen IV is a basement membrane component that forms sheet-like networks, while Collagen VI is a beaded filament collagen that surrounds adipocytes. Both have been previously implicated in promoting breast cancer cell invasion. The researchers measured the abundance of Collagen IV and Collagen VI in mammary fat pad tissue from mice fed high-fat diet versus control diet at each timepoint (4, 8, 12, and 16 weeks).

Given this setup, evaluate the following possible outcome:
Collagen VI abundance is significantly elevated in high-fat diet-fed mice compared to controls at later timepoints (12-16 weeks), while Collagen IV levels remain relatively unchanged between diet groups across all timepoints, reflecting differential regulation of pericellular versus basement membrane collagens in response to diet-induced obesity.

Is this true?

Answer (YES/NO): NO